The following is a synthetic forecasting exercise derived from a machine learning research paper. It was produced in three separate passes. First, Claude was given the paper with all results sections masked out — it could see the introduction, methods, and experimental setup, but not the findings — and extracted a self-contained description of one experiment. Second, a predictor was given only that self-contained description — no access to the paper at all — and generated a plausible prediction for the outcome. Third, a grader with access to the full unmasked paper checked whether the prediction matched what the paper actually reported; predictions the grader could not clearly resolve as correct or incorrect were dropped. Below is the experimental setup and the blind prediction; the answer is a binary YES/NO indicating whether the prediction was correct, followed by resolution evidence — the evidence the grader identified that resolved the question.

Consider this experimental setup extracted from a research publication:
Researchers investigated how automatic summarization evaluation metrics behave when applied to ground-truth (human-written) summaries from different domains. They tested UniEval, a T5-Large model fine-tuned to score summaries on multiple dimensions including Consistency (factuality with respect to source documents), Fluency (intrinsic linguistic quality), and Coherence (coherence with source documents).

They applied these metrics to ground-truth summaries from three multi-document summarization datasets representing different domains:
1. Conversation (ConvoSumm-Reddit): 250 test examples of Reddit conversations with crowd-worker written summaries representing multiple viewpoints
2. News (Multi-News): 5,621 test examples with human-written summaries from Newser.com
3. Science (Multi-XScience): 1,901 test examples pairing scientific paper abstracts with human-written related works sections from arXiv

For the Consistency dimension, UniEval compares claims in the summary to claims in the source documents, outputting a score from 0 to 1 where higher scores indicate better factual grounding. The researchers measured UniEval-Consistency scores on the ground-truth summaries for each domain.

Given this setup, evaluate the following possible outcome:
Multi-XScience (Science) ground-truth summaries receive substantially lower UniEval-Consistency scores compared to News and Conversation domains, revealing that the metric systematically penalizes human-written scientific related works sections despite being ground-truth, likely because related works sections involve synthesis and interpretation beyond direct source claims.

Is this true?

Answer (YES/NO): YES